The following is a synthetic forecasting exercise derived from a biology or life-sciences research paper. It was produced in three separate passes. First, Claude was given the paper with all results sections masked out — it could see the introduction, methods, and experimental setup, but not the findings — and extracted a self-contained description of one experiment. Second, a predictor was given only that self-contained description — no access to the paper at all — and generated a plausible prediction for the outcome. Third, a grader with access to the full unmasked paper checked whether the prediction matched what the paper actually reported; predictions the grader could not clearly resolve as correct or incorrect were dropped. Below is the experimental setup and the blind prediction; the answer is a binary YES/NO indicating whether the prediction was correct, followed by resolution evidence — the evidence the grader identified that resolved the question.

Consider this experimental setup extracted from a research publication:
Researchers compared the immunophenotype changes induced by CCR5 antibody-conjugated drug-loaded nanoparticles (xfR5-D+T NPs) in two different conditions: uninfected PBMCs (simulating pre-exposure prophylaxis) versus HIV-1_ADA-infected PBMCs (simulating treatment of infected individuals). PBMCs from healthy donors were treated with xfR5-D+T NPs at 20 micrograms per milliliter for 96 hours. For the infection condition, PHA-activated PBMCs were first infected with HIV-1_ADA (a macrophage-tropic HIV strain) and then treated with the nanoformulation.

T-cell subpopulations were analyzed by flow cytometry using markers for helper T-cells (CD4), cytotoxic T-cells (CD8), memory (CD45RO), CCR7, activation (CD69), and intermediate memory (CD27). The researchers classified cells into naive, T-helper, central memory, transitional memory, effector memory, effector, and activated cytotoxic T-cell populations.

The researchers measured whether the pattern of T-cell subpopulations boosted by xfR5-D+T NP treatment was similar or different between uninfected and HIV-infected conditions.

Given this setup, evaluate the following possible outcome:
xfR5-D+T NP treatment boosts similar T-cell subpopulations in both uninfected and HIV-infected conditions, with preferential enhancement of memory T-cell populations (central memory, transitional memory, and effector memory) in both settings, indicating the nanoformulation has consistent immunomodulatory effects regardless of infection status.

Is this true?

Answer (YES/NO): NO